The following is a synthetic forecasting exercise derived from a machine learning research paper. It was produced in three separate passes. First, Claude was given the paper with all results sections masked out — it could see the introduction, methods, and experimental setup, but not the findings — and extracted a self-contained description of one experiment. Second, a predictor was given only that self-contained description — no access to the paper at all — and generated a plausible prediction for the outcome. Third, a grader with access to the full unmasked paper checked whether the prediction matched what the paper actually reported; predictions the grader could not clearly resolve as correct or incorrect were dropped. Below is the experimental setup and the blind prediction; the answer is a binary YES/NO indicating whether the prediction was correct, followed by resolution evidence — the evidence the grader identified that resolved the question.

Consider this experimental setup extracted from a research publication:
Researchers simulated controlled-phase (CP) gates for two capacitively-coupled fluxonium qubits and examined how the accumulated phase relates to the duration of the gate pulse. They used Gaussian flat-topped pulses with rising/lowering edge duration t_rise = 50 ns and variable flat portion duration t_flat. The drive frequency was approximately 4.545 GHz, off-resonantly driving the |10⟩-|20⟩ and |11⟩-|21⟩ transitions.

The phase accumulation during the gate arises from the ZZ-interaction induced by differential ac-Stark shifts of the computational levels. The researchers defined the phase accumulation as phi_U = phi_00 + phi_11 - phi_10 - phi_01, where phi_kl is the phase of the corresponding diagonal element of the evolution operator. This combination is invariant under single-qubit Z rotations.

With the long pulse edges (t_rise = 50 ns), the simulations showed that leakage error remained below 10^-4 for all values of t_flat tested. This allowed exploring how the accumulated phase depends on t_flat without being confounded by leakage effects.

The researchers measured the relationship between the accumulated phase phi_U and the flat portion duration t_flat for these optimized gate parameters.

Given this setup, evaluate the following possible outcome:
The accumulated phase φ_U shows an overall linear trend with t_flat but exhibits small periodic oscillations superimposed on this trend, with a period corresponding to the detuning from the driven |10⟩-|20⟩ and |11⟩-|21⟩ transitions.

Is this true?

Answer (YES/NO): NO